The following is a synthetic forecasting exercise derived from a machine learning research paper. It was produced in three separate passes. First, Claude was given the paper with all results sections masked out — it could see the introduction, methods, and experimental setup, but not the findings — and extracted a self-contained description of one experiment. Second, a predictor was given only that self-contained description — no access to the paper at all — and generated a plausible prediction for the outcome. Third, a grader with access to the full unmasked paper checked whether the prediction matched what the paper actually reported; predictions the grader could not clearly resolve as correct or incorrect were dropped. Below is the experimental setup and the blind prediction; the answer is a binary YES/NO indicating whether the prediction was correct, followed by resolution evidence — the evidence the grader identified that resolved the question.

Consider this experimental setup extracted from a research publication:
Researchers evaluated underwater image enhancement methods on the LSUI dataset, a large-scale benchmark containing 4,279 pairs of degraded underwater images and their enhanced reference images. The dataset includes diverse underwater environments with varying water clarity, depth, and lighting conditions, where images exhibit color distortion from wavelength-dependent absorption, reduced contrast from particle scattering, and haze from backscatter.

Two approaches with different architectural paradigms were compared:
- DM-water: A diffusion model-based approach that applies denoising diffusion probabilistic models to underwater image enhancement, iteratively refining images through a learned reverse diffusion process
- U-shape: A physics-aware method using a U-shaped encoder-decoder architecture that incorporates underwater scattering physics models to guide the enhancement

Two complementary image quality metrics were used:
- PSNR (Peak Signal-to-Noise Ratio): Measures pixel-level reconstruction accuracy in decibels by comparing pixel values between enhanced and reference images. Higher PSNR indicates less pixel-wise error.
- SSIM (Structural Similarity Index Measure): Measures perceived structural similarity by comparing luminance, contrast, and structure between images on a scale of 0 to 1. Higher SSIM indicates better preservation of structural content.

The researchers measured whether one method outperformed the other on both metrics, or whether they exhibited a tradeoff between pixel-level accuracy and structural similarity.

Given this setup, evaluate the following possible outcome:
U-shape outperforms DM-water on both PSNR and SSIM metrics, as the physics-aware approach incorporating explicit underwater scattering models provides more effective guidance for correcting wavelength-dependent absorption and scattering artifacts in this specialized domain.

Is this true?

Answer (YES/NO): NO